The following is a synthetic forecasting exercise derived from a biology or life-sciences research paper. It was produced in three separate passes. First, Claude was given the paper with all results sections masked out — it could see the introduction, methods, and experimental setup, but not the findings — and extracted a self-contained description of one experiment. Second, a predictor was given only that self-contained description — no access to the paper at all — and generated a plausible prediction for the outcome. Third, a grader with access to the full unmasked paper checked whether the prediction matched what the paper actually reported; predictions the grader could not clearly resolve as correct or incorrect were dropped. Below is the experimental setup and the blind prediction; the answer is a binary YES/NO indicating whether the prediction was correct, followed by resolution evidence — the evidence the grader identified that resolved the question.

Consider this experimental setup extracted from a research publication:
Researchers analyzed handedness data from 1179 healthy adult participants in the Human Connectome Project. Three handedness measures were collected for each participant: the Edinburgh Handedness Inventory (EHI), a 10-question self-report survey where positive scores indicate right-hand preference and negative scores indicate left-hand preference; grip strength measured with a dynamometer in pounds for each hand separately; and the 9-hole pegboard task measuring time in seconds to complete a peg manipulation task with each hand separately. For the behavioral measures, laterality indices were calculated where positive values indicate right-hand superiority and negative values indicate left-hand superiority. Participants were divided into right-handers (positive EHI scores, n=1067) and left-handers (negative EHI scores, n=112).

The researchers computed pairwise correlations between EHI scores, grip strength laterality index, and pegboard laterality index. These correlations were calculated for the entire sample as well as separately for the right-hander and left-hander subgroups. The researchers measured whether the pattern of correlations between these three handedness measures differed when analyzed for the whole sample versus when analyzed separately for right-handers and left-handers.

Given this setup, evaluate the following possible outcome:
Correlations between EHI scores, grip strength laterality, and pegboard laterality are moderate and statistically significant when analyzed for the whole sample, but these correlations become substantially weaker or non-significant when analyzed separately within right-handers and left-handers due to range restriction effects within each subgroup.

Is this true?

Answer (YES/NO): NO